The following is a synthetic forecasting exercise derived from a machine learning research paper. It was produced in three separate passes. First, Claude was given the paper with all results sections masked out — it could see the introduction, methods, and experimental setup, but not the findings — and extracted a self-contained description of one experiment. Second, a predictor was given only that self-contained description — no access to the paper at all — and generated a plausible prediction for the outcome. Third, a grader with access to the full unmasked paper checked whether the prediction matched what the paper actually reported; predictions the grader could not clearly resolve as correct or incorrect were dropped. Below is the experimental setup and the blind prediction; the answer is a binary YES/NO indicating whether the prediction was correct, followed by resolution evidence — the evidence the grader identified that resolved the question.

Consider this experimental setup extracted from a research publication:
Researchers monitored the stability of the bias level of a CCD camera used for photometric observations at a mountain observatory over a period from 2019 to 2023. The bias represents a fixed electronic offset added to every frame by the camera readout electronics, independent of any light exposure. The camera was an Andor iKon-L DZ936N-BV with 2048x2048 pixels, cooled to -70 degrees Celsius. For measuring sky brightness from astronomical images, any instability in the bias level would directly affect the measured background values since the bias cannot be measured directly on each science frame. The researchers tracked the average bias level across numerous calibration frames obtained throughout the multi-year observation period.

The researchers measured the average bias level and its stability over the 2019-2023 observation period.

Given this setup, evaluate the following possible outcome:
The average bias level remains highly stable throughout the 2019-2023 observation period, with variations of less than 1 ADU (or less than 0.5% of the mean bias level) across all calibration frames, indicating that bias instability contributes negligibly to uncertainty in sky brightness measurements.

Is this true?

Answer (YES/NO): NO